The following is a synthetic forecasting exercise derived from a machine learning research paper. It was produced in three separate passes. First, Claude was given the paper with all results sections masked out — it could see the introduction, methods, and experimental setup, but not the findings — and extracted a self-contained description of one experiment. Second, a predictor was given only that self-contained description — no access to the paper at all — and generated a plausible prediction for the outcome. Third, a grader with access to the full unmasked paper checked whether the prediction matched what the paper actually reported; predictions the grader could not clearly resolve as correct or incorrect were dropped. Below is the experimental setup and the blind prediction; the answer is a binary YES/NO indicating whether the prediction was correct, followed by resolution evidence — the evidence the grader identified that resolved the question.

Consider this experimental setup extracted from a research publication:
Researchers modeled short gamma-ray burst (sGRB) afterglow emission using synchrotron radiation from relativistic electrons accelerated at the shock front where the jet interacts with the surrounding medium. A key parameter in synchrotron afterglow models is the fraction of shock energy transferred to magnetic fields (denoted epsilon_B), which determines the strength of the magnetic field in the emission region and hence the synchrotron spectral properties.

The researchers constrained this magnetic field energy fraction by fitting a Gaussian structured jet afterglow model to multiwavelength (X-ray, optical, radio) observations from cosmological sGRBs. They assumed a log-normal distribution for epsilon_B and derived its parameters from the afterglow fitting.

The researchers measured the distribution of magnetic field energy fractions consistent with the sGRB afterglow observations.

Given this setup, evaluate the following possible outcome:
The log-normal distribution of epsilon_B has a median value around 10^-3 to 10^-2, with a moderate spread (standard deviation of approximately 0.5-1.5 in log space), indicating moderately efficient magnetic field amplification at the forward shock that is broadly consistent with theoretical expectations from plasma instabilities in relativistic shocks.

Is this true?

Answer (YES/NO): NO